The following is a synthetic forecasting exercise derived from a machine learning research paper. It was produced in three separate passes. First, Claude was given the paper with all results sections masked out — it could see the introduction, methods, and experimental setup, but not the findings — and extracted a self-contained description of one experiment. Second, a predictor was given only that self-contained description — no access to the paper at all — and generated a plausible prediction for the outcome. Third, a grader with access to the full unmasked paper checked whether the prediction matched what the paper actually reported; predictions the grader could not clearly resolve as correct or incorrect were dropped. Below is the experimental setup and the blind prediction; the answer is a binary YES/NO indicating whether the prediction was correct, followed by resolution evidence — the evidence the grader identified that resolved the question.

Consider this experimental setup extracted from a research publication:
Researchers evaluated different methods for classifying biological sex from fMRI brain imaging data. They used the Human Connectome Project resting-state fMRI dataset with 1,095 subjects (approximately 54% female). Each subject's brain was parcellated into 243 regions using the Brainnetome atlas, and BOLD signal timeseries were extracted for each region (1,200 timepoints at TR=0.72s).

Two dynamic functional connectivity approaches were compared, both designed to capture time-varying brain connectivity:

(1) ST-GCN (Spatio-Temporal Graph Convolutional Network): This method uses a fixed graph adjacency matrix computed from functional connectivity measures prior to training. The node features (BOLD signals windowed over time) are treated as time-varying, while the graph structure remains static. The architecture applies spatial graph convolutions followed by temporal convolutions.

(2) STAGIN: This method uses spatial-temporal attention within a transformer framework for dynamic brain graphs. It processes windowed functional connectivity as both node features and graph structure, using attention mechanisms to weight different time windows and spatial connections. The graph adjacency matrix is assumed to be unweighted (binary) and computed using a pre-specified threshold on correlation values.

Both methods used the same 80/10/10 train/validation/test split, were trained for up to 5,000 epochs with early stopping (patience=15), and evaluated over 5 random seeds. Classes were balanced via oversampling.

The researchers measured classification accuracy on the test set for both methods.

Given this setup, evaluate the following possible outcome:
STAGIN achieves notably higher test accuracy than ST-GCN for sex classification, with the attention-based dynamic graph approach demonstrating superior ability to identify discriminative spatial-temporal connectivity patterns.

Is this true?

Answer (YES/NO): YES